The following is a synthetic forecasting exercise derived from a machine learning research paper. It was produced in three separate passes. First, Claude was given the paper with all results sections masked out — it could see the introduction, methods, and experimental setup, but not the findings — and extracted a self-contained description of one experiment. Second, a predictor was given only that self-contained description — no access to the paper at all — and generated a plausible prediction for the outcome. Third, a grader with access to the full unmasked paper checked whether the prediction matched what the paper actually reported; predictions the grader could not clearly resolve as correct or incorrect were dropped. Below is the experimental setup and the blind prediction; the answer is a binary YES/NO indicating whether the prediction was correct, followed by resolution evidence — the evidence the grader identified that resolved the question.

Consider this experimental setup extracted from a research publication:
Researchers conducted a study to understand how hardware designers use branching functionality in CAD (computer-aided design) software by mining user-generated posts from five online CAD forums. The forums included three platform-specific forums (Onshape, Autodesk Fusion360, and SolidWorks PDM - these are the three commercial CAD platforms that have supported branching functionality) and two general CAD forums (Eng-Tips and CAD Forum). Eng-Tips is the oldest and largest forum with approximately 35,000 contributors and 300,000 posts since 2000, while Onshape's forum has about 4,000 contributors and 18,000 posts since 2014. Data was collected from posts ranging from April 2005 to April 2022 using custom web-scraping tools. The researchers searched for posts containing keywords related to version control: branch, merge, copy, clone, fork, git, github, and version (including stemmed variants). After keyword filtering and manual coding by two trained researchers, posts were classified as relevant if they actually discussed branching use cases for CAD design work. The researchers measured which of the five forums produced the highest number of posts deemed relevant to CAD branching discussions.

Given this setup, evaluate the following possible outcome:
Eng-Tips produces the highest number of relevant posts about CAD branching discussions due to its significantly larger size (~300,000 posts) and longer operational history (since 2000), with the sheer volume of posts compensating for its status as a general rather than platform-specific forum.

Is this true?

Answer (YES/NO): NO